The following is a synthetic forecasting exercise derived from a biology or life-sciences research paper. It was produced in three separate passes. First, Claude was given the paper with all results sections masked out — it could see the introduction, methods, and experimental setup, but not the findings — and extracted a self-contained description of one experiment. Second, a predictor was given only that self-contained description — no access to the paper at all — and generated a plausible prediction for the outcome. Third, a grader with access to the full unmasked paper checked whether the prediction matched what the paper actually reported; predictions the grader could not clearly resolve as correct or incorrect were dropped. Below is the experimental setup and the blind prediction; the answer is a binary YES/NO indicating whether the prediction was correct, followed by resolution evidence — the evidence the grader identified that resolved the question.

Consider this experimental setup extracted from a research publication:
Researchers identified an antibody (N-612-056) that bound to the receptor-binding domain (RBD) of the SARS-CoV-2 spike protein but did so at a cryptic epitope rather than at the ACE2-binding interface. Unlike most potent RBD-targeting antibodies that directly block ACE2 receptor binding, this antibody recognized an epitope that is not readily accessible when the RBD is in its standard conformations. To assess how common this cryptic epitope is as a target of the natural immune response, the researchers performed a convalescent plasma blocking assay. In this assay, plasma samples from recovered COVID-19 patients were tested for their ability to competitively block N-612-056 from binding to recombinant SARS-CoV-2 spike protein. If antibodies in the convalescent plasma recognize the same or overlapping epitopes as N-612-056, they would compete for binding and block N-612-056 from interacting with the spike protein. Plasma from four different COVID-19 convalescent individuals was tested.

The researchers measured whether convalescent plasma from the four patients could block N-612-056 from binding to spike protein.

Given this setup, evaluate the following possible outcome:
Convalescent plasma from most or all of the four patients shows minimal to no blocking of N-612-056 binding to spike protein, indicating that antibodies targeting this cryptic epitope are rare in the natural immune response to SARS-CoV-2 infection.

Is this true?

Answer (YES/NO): YES